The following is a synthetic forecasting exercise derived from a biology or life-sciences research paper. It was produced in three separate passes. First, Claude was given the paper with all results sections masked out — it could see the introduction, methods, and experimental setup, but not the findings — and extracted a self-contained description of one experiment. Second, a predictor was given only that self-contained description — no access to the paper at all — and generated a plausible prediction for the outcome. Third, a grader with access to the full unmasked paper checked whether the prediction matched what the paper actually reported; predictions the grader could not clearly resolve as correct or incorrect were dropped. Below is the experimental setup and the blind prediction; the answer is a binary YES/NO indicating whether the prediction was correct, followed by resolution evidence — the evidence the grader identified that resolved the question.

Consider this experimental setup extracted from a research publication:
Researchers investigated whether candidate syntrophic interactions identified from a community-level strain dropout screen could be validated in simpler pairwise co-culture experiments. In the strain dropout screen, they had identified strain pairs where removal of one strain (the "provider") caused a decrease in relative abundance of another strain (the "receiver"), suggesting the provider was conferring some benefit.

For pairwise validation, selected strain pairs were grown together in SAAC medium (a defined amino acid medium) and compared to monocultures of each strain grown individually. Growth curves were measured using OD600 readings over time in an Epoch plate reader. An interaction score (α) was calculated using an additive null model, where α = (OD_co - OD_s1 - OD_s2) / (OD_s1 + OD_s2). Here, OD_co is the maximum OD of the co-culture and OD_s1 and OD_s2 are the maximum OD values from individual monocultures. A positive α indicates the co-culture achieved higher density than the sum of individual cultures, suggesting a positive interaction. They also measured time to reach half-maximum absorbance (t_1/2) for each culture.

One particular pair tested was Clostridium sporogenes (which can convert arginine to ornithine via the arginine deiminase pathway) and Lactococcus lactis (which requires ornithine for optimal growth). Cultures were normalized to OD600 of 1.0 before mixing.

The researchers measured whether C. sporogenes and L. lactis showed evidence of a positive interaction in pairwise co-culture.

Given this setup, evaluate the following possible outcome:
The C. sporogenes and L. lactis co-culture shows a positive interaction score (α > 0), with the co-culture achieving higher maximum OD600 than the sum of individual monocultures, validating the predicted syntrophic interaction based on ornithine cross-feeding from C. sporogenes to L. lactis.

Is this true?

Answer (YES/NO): NO